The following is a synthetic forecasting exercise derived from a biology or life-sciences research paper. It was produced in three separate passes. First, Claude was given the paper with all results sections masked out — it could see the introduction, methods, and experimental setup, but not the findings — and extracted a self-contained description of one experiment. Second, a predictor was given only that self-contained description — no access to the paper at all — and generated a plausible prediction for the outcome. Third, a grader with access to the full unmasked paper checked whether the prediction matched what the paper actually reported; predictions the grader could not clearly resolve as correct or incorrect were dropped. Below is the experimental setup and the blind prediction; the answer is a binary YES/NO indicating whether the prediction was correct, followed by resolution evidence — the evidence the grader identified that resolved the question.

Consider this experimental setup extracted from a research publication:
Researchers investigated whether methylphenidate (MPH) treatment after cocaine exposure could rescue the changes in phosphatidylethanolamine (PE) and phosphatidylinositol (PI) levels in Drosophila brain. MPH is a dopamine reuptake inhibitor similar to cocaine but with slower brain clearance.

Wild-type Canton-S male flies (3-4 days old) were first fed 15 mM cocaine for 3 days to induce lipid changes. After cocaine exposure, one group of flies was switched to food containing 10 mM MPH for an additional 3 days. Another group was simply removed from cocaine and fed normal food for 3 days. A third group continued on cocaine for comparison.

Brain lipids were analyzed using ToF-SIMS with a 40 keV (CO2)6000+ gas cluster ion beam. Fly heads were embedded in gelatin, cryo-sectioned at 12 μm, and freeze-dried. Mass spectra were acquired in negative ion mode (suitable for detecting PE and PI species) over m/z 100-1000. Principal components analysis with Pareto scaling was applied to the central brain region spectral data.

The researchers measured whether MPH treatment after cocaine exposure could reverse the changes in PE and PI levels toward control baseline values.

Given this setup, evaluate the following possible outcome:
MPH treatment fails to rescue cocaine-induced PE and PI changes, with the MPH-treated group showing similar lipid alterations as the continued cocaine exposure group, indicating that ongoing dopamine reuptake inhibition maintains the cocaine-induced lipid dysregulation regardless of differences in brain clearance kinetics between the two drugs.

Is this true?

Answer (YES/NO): NO